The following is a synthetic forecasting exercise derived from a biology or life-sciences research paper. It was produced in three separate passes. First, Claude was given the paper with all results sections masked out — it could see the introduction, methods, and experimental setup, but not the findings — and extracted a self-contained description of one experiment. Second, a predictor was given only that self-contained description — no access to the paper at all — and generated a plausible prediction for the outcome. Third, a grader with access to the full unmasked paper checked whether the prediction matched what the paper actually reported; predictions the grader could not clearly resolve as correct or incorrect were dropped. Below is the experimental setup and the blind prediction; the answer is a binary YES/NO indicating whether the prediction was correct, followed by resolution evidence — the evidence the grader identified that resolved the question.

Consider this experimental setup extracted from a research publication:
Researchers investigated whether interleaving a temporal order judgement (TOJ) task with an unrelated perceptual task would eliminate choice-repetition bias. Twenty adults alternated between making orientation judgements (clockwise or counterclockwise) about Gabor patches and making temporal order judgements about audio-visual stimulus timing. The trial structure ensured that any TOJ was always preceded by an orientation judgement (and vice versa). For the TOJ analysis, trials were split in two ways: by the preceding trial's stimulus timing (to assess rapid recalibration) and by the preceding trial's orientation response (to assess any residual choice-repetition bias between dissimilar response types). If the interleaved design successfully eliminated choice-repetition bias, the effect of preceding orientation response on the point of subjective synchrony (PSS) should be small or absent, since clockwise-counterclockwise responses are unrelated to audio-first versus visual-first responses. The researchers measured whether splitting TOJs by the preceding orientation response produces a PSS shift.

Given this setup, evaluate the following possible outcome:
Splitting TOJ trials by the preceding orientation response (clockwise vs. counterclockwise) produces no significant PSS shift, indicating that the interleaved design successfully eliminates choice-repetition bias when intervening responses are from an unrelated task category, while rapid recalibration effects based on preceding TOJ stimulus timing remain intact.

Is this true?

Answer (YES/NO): YES